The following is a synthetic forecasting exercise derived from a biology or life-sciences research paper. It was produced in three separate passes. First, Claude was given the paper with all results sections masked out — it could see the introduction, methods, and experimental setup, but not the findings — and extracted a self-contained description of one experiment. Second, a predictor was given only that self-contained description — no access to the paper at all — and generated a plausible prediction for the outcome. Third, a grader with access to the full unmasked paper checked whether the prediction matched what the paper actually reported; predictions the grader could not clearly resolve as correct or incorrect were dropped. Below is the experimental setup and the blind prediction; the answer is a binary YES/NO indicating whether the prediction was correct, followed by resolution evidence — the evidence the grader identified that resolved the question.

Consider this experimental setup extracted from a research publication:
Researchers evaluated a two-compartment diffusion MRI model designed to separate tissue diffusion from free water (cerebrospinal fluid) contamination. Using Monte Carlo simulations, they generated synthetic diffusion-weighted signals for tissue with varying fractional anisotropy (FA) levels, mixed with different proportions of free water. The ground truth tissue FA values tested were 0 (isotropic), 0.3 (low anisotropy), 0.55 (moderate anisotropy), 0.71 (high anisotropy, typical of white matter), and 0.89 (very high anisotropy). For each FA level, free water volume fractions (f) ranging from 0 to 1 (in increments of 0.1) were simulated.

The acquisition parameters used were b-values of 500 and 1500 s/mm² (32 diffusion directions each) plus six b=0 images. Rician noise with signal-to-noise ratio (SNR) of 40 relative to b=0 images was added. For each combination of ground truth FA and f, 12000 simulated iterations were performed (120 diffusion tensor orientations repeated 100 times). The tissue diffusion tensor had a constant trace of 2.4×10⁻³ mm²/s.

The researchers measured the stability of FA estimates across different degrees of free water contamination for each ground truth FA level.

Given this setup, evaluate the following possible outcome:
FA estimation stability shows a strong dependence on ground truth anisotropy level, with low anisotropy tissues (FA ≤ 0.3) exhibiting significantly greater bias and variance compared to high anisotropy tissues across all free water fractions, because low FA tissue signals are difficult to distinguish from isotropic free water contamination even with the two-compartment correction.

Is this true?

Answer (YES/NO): NO